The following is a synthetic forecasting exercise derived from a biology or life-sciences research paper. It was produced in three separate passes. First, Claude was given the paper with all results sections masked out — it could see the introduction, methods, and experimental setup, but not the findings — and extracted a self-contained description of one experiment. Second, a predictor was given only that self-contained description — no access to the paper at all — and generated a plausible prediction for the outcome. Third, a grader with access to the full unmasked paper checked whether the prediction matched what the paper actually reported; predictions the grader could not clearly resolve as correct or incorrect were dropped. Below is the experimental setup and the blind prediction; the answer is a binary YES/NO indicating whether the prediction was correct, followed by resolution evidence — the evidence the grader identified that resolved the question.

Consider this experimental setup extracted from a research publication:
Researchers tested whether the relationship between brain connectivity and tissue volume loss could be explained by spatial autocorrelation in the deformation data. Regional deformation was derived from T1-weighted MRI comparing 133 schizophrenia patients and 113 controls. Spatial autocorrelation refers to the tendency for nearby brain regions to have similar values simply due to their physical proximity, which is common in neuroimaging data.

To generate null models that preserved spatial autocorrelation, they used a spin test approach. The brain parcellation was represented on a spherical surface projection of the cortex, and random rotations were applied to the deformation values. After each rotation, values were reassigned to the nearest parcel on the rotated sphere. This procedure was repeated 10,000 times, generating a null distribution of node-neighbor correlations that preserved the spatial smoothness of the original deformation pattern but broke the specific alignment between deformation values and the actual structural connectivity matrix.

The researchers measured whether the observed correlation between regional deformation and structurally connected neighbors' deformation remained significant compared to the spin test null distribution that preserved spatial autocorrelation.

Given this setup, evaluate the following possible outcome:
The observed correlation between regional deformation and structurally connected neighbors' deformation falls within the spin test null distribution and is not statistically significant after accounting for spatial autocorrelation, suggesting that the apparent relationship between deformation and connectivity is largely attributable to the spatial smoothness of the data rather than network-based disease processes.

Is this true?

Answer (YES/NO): NO